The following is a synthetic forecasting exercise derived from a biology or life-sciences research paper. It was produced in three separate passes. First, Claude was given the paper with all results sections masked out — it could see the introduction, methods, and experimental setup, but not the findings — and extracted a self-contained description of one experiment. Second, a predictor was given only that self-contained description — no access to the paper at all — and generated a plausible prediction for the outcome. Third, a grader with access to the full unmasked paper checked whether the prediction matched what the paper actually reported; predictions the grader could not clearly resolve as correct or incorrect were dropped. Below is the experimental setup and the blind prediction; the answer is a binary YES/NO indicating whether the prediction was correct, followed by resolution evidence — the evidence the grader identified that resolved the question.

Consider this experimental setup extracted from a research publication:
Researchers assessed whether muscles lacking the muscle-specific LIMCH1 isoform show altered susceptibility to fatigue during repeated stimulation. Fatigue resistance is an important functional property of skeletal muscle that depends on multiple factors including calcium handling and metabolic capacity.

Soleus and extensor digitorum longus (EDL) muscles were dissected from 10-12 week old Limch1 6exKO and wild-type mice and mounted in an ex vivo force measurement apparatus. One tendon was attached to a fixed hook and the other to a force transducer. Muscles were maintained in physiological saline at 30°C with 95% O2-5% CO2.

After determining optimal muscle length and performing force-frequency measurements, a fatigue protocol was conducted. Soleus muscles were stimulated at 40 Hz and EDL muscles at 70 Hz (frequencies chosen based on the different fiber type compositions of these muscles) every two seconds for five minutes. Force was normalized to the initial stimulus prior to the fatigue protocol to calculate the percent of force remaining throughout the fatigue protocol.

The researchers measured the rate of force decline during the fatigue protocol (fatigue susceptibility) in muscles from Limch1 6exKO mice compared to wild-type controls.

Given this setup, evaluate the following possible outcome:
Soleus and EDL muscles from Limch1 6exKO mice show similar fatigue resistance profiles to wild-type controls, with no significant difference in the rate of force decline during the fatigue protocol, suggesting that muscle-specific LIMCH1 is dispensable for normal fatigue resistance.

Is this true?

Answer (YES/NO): YES